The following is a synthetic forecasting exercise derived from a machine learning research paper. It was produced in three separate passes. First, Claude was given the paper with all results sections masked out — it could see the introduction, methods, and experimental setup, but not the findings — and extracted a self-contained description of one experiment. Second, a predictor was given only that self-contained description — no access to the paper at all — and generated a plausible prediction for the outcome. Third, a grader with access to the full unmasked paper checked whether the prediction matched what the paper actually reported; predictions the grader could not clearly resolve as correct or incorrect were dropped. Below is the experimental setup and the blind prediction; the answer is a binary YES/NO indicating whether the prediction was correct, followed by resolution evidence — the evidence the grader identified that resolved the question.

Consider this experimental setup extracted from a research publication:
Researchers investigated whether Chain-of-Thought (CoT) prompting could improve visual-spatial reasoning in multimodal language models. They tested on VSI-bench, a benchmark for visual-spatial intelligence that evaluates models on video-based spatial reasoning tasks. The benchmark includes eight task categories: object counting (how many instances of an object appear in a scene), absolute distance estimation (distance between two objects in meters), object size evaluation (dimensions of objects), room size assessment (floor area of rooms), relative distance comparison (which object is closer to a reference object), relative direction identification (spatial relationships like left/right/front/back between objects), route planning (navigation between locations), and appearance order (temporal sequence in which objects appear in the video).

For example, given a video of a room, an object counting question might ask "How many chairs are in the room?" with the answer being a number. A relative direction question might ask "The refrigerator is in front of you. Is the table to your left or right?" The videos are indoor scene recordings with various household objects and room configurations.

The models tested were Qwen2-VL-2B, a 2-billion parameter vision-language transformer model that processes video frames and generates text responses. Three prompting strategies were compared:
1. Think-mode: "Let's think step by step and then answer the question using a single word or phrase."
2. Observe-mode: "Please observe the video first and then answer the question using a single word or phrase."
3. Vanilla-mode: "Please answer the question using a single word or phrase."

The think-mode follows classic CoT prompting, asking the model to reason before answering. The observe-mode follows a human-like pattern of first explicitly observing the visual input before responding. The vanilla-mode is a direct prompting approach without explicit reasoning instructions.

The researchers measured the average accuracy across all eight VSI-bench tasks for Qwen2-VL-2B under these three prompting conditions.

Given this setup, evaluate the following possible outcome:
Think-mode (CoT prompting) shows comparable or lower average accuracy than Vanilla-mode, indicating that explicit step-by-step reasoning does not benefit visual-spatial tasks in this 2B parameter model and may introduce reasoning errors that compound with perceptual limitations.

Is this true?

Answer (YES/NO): YES